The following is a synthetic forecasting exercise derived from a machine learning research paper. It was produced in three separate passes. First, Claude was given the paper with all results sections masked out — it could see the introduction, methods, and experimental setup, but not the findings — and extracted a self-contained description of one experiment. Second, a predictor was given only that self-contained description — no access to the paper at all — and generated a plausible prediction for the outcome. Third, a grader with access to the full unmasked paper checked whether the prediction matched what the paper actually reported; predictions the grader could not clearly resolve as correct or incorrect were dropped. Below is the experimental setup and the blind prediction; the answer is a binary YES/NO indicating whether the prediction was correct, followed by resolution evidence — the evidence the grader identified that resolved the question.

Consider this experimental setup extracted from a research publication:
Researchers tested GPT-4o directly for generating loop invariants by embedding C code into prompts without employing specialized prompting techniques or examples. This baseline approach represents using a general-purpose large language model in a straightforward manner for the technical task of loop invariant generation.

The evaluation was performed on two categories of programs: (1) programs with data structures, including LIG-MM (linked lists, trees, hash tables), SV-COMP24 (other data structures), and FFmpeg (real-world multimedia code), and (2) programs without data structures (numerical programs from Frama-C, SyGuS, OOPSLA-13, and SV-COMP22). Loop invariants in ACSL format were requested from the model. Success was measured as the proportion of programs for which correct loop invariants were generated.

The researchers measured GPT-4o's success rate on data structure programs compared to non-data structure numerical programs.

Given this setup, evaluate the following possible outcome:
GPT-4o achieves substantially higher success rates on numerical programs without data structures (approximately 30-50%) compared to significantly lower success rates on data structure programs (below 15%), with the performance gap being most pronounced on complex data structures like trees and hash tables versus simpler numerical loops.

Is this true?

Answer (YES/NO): NO